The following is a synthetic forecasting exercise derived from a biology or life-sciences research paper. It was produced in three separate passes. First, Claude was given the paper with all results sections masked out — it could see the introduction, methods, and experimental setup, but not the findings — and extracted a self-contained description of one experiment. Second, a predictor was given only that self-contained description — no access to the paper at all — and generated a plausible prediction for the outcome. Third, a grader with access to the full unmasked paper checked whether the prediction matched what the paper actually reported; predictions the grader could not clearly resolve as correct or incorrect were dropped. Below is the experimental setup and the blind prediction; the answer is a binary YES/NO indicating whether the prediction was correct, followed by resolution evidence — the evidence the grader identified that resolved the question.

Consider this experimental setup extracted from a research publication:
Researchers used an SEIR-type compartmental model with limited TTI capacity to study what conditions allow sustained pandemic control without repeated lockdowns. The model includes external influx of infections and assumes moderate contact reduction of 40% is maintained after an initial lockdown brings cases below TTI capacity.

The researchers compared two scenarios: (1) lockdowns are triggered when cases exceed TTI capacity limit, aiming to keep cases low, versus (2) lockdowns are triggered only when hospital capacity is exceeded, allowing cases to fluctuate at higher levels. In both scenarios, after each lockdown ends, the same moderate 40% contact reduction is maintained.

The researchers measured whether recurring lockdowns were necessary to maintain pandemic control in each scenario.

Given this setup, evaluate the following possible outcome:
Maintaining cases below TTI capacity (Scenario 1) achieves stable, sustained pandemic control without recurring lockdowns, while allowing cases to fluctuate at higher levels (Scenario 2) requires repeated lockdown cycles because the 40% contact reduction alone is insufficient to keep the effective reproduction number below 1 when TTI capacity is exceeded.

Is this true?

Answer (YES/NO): YES